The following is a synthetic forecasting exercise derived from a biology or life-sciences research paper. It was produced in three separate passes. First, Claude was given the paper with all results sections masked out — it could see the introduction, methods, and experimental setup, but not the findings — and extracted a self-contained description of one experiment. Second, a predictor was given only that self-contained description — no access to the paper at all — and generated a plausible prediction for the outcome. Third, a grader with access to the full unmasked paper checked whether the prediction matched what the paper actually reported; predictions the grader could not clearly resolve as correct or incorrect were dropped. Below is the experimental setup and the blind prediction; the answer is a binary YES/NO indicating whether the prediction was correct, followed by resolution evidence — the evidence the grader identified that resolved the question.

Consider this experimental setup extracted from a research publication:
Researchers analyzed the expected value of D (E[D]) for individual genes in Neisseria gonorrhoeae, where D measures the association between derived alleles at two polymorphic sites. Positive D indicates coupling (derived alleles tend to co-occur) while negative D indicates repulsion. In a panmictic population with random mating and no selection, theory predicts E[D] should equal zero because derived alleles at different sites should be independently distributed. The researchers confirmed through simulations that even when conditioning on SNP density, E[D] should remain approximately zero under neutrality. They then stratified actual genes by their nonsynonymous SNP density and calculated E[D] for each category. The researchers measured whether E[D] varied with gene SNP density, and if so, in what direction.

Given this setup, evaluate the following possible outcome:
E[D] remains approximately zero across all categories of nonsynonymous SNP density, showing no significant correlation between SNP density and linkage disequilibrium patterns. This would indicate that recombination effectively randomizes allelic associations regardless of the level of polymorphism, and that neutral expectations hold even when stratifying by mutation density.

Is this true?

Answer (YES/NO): NO